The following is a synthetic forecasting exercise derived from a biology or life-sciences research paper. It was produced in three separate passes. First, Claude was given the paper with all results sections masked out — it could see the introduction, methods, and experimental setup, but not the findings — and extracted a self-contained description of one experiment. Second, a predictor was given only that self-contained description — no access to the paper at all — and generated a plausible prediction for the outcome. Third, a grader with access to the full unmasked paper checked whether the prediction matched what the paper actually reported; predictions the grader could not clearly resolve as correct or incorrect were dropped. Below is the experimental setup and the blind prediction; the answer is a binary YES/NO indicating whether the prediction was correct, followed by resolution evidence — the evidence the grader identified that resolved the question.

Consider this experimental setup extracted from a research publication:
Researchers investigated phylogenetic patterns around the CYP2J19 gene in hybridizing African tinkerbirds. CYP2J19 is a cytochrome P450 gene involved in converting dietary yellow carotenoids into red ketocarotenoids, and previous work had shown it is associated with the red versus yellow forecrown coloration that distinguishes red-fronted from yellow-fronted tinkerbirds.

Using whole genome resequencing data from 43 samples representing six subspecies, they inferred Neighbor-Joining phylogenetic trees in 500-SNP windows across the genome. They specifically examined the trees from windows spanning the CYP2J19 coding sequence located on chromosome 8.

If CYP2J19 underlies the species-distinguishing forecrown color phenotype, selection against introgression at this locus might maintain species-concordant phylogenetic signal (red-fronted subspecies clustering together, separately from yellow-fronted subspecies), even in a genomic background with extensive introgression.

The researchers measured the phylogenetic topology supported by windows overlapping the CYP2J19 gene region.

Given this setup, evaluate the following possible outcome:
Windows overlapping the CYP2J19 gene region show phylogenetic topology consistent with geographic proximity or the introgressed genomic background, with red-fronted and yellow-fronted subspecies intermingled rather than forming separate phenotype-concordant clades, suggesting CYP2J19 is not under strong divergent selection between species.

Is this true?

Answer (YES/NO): NO